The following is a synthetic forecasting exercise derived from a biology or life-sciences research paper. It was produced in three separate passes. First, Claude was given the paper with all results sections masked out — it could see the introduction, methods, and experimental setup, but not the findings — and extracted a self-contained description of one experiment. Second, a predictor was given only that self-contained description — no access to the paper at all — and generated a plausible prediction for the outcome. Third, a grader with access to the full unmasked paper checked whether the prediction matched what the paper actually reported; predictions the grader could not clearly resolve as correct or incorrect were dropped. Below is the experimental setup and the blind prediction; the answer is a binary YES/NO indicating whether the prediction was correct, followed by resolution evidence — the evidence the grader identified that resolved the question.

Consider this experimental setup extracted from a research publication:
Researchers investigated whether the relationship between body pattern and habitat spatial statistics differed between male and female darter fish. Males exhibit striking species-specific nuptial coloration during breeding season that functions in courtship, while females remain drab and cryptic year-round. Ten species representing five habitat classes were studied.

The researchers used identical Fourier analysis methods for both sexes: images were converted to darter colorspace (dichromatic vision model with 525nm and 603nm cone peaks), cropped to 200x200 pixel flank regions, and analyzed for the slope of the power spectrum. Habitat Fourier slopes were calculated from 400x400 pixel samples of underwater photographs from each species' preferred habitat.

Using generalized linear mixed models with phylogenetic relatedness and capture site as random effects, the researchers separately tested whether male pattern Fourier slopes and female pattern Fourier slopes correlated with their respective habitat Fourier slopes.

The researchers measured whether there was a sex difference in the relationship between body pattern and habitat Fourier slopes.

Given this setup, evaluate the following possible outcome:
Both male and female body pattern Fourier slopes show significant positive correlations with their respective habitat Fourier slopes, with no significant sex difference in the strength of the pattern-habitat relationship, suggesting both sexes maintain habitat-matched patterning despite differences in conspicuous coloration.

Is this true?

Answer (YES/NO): NO